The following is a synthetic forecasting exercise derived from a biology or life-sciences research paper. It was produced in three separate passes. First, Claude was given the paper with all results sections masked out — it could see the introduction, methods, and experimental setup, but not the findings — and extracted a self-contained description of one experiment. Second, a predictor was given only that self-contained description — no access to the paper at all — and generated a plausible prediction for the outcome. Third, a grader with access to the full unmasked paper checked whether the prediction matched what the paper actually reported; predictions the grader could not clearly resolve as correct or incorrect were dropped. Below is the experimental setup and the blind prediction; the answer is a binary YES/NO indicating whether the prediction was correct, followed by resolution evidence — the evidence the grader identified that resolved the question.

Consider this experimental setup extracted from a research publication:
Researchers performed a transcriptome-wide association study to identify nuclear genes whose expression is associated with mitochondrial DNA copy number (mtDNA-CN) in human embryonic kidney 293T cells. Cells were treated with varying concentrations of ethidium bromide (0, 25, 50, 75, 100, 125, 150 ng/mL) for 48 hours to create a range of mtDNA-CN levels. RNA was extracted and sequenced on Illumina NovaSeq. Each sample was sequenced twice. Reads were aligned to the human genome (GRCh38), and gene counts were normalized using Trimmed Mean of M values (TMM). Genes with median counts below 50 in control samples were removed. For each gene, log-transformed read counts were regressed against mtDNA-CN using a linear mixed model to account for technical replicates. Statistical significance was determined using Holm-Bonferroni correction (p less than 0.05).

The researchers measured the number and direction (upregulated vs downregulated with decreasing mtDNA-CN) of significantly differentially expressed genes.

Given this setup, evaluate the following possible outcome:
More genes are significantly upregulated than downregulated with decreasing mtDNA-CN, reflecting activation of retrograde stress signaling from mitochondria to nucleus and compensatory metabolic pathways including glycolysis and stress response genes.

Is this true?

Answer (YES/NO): NO